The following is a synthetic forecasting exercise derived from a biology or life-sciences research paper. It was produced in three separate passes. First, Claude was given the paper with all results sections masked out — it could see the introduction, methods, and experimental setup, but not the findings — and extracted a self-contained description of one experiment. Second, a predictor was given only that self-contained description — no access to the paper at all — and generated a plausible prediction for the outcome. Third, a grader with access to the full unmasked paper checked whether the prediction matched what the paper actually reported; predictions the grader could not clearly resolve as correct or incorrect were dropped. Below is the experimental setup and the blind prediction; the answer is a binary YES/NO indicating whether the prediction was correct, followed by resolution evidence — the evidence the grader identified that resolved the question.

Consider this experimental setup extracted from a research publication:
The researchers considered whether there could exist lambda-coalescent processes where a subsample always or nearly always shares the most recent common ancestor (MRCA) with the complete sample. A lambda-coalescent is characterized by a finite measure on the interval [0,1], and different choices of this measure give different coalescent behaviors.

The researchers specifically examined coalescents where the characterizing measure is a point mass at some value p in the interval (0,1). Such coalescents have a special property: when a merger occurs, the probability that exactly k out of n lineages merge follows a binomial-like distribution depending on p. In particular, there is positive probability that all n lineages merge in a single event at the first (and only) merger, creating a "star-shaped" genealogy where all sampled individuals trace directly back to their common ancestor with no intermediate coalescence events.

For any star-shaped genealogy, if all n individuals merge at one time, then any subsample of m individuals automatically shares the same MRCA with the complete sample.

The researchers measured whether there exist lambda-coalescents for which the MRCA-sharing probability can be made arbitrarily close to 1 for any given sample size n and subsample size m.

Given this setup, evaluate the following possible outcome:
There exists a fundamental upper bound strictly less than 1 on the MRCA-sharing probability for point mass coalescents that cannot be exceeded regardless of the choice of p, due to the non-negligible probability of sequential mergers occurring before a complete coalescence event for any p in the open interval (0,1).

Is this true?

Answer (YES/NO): NO